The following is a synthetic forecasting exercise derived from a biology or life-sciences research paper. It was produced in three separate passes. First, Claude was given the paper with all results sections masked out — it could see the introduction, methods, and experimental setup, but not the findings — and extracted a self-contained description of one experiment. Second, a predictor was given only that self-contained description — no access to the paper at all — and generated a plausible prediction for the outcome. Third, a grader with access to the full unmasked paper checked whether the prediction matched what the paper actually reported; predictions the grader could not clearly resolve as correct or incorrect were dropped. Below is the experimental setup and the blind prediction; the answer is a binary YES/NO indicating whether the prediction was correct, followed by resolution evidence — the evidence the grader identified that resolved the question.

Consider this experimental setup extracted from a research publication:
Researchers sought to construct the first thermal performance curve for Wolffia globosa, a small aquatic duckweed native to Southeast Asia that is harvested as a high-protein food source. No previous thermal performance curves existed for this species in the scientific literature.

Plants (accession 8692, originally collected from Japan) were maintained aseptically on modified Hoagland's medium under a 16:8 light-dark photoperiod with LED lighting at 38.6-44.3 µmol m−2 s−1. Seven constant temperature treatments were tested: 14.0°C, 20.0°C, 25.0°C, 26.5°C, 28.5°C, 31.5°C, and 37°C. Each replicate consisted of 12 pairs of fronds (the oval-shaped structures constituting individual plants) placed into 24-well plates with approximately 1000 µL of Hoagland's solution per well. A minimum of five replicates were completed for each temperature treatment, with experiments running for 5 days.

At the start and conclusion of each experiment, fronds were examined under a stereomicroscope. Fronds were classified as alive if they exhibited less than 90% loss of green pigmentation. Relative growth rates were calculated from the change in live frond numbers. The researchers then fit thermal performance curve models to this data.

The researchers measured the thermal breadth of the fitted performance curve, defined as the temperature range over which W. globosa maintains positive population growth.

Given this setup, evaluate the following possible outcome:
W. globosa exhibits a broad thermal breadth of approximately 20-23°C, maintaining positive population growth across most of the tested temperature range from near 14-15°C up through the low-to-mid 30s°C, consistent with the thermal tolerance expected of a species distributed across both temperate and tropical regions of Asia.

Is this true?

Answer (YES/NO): NO